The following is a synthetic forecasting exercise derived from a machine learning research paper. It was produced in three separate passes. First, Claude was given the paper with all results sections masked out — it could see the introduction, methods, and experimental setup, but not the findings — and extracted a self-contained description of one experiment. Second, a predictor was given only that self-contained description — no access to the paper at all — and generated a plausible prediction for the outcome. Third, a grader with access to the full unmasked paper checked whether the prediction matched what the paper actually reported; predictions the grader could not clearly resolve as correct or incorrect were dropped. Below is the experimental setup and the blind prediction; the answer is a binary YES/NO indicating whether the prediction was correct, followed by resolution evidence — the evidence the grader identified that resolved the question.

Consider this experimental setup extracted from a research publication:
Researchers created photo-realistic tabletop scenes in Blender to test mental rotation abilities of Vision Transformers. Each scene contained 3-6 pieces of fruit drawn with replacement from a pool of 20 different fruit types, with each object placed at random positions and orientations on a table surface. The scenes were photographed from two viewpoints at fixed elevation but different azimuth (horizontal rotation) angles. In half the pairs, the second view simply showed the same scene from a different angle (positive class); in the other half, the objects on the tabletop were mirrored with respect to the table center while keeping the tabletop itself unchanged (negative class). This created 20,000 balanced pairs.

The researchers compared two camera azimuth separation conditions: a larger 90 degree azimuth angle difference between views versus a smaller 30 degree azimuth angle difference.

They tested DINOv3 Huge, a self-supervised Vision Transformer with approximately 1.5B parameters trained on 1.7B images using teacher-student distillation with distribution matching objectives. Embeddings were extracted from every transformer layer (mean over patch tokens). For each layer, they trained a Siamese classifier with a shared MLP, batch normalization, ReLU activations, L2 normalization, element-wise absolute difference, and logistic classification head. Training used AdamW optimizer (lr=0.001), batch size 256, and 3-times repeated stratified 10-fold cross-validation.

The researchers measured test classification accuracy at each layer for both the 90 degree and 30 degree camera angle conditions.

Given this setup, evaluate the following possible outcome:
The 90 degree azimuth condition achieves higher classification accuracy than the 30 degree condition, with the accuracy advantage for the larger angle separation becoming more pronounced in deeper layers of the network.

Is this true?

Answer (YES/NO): NO